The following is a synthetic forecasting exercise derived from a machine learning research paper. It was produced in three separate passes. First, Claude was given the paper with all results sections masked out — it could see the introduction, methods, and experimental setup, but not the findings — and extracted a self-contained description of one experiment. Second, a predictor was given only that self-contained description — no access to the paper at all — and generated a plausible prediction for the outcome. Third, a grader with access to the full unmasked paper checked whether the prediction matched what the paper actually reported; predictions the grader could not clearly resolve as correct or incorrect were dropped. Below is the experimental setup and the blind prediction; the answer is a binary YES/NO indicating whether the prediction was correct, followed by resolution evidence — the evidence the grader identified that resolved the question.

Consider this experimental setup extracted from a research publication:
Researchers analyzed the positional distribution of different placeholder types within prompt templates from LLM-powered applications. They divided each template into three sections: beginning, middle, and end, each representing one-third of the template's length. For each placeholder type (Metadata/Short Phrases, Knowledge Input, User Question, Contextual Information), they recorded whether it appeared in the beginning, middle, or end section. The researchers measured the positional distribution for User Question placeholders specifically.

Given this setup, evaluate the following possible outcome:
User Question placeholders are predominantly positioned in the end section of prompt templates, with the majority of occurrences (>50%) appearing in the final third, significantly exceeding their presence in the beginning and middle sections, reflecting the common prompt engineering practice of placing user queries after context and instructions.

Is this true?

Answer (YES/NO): YES